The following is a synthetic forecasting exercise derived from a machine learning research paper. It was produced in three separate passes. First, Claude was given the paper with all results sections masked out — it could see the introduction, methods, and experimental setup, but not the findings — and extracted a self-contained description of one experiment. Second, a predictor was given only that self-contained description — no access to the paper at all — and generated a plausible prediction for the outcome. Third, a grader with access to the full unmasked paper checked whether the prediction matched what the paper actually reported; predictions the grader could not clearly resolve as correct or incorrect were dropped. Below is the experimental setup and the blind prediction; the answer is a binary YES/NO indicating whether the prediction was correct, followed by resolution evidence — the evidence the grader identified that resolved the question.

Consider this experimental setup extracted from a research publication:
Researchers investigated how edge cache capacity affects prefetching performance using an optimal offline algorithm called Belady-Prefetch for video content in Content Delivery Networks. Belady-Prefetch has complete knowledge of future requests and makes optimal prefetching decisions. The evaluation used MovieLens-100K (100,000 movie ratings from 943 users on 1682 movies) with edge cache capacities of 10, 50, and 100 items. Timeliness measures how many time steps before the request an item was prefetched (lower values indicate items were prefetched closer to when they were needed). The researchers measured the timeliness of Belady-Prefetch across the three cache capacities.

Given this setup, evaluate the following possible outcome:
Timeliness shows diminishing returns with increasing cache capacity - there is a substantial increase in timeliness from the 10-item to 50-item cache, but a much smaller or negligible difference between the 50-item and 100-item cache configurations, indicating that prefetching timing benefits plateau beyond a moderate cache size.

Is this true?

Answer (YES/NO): NO